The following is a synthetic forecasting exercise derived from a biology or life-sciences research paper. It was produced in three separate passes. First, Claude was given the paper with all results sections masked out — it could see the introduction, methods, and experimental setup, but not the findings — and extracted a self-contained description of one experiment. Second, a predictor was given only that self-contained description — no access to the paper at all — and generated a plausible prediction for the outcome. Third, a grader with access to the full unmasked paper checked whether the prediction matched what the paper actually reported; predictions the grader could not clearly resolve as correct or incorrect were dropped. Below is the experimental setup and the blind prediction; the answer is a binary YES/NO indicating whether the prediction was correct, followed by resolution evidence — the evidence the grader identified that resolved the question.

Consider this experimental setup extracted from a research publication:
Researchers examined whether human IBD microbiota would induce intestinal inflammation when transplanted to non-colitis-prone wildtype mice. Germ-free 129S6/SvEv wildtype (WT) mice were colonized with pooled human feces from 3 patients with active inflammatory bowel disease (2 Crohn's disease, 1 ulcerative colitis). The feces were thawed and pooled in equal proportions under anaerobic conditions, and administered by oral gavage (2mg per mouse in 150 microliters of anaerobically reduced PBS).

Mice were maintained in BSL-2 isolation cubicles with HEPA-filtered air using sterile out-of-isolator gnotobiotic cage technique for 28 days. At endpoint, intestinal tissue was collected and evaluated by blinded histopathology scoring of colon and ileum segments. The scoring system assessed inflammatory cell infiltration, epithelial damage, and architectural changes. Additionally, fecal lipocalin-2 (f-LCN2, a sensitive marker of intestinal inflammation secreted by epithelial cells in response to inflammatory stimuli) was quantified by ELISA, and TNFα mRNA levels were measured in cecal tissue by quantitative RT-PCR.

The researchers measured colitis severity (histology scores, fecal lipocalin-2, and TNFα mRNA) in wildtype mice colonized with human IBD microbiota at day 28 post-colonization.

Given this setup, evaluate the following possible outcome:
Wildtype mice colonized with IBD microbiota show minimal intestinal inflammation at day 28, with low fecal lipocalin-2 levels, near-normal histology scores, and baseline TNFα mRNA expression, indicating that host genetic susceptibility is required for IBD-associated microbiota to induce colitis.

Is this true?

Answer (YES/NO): YES